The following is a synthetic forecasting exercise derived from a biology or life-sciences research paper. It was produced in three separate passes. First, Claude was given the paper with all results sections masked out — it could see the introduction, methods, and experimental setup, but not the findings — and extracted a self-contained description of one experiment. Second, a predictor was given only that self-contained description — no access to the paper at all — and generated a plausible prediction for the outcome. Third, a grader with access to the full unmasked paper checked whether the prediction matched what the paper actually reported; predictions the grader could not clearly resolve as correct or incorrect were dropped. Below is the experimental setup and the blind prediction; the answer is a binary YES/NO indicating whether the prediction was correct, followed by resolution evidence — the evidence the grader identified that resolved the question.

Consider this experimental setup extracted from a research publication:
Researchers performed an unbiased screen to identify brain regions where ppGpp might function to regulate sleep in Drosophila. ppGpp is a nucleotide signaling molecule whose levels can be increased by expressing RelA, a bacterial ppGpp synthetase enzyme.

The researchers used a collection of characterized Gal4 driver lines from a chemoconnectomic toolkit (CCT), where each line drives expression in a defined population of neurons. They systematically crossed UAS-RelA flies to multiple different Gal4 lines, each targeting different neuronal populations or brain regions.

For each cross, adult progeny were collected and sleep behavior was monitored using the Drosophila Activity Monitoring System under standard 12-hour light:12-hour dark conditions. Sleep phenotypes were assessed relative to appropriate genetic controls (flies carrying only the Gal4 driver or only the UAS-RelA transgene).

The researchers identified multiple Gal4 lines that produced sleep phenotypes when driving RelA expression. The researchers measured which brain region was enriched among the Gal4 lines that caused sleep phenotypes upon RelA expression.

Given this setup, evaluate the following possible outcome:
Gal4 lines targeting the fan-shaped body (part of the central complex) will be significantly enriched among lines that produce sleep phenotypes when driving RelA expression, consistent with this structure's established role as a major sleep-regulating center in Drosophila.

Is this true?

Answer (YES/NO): NO